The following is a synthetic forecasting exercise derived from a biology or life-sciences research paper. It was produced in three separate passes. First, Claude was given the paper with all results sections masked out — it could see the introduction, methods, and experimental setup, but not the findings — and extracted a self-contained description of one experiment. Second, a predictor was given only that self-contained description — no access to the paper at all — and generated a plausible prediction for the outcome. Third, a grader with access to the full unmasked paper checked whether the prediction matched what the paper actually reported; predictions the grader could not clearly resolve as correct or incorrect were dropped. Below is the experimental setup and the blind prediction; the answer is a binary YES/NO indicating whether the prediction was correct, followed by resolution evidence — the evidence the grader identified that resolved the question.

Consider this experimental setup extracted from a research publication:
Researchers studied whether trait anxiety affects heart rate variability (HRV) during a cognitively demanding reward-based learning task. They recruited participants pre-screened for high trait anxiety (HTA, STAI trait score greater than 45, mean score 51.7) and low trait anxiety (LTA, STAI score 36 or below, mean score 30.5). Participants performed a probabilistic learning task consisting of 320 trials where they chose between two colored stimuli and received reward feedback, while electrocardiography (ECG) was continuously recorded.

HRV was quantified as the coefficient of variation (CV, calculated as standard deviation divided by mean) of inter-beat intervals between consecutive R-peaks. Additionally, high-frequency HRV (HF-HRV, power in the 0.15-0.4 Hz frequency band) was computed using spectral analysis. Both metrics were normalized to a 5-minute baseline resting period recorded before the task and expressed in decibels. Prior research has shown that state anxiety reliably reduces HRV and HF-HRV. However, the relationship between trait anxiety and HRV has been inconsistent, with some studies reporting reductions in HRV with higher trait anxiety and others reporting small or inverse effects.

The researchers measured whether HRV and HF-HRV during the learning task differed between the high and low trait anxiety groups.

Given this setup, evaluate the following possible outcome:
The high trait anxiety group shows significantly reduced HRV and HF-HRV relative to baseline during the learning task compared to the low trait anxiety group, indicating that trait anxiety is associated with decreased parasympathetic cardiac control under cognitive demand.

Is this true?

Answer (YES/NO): NO